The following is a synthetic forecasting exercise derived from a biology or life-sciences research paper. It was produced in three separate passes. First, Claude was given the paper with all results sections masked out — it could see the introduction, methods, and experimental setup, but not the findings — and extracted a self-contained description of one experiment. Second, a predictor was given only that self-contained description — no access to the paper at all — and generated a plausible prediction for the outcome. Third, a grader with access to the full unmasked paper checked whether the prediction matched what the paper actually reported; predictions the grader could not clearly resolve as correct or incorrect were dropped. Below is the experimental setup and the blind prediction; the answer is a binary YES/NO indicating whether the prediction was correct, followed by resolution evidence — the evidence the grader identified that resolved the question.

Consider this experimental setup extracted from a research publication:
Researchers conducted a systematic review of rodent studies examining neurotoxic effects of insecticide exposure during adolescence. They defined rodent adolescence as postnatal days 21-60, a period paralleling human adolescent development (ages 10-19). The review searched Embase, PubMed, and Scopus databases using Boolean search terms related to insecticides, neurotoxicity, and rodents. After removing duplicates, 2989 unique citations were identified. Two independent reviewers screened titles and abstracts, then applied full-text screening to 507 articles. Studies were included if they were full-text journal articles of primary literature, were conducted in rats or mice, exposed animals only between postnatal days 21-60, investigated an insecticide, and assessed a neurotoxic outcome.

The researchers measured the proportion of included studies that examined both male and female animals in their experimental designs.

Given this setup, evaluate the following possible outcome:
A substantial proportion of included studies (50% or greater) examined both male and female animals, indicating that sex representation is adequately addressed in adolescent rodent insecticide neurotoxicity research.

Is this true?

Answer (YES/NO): NO